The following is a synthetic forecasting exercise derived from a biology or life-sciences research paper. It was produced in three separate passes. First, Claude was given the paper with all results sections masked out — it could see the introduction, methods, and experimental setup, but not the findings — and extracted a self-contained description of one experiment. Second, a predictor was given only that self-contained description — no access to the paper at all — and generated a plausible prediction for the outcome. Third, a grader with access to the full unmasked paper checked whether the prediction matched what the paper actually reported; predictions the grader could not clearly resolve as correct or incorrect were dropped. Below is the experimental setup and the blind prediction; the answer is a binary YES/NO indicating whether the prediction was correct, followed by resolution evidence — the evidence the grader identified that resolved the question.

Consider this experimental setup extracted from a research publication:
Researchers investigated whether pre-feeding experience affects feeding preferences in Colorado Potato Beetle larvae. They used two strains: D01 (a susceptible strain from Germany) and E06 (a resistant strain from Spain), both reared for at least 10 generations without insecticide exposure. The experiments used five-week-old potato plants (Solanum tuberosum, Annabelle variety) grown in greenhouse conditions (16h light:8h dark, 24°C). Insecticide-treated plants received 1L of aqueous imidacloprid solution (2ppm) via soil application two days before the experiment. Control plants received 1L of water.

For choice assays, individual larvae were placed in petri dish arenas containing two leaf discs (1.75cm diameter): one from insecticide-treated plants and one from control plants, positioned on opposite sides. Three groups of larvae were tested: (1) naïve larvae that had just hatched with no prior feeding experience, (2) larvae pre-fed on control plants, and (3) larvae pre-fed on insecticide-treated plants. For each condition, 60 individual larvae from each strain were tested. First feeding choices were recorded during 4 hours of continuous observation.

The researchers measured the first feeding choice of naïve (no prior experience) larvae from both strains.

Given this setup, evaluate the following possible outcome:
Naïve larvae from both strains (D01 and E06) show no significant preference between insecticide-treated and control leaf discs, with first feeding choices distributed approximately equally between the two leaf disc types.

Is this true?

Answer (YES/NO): YES